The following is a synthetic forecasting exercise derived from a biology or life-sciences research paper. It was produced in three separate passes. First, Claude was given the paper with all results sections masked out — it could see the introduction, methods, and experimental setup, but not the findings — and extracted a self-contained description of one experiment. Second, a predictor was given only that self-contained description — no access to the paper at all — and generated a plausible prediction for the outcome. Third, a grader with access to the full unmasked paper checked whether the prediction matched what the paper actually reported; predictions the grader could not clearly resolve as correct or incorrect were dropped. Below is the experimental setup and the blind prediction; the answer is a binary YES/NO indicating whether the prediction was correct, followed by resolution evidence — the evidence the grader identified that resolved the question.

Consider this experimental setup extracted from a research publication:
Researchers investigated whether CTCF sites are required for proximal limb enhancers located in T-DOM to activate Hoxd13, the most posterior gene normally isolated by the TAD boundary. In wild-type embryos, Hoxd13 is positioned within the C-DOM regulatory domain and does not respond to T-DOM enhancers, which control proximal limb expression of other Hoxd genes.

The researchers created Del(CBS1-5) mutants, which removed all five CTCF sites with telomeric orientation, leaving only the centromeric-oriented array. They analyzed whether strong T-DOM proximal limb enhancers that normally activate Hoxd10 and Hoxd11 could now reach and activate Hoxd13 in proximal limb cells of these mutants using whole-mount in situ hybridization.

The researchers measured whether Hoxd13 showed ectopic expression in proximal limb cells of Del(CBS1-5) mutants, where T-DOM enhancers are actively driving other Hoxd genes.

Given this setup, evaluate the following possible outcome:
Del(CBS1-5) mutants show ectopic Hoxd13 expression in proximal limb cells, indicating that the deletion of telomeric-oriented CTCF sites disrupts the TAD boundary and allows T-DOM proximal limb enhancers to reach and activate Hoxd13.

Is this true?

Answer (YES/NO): NO